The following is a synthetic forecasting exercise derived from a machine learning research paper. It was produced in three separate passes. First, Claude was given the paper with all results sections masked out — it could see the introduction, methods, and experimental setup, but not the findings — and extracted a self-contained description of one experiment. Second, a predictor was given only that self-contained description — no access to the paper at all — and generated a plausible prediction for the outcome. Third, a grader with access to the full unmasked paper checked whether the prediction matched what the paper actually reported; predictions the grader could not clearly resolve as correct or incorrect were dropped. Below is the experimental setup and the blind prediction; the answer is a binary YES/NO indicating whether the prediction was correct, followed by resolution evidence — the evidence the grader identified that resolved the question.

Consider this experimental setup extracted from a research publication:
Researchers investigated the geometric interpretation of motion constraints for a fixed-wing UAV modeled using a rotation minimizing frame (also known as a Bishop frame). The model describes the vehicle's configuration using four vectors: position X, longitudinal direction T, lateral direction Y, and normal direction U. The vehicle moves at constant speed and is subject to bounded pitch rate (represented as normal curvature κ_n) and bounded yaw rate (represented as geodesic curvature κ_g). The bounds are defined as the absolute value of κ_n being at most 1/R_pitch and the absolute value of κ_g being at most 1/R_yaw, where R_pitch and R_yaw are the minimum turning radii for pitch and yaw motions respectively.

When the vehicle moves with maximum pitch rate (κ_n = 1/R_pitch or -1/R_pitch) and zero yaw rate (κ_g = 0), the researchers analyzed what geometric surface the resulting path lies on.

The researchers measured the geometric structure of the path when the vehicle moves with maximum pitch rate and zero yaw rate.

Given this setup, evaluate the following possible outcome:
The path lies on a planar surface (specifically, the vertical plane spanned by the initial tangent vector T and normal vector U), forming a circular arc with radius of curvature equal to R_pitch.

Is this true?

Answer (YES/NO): NO